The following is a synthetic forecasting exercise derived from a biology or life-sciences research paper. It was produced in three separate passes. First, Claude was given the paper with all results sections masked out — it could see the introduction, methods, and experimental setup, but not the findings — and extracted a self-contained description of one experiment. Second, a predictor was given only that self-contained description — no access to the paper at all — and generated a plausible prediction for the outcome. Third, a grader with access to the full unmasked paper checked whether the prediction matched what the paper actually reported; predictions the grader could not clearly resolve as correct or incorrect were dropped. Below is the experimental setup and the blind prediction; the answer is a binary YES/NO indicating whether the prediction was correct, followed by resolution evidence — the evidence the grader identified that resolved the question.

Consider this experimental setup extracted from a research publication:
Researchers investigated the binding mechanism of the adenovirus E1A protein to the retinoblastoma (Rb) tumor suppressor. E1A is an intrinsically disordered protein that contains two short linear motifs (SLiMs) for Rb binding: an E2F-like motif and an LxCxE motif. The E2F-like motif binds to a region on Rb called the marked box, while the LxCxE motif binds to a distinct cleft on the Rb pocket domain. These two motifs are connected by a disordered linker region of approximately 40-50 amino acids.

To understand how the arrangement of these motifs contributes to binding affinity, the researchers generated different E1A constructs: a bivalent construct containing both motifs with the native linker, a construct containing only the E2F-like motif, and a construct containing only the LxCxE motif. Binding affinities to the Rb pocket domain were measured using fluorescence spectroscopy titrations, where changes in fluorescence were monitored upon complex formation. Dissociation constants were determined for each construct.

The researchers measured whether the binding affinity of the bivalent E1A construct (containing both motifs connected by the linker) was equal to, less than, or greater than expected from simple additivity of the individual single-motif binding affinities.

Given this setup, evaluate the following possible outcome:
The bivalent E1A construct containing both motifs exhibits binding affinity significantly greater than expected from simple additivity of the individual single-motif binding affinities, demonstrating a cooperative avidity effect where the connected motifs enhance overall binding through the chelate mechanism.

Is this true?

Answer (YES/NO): YES